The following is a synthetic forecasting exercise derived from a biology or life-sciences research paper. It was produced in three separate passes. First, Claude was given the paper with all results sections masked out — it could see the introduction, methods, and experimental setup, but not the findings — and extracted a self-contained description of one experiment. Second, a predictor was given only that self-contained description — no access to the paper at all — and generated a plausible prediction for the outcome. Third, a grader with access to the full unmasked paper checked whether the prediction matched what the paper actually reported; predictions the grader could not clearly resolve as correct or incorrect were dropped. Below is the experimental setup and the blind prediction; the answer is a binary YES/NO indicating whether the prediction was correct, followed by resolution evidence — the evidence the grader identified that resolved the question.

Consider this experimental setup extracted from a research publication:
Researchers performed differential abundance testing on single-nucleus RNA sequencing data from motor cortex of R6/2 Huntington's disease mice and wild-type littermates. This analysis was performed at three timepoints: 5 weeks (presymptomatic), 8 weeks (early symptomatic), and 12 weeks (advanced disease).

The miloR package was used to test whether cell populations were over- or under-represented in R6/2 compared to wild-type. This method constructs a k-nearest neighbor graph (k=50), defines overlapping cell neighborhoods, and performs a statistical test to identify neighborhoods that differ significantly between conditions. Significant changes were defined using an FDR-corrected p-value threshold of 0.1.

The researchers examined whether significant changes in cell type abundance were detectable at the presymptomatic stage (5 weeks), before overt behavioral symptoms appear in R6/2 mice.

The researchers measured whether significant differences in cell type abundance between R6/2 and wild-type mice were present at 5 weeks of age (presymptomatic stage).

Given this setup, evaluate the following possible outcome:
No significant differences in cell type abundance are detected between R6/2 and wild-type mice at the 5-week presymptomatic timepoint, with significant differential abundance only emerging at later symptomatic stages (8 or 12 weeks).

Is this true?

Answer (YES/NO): YES